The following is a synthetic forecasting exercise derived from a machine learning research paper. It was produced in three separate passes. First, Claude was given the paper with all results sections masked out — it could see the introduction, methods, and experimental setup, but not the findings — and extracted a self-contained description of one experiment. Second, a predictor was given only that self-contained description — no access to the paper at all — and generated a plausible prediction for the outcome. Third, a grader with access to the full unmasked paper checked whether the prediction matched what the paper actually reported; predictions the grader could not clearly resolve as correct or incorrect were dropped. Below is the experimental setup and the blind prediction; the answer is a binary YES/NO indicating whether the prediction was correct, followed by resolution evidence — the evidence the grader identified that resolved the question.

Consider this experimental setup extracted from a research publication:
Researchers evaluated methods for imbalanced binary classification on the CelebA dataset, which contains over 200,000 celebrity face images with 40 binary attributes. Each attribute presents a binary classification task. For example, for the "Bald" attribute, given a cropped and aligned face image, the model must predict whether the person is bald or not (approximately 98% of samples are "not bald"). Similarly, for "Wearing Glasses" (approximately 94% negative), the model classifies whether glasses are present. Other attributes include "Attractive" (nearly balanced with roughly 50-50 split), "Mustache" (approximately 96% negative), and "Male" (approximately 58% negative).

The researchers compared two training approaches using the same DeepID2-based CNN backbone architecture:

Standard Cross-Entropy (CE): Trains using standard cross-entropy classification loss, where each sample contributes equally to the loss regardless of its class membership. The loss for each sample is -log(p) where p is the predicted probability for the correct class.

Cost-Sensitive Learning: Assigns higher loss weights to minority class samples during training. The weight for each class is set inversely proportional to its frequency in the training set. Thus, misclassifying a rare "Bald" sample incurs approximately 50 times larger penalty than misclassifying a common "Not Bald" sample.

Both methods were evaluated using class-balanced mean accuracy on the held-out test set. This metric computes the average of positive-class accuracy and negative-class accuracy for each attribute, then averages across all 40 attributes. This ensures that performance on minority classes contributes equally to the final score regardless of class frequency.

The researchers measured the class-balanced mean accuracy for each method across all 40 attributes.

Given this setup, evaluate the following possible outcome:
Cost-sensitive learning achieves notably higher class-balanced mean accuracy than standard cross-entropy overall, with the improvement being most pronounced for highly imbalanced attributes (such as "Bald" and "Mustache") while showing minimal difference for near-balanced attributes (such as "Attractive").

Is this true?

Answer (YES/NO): NO